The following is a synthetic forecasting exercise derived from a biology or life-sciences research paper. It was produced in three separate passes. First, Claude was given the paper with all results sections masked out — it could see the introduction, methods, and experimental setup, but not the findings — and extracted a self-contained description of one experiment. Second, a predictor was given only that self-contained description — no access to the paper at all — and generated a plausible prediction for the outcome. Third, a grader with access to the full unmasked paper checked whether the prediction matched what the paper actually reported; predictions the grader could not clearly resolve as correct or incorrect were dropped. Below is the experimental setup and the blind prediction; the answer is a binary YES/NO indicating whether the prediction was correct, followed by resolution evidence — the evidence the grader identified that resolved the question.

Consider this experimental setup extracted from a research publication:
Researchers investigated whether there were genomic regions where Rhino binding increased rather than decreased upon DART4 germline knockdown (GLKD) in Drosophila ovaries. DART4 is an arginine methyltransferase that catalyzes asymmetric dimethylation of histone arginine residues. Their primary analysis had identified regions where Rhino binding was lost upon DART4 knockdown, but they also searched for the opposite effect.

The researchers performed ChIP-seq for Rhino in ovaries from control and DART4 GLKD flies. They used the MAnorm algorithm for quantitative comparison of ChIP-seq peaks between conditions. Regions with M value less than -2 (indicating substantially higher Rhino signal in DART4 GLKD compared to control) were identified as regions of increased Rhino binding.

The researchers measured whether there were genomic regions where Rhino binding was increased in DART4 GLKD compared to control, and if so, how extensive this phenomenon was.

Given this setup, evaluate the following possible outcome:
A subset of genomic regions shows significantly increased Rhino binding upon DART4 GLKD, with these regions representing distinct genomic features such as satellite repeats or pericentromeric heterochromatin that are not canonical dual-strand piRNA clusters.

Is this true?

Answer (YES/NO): NO